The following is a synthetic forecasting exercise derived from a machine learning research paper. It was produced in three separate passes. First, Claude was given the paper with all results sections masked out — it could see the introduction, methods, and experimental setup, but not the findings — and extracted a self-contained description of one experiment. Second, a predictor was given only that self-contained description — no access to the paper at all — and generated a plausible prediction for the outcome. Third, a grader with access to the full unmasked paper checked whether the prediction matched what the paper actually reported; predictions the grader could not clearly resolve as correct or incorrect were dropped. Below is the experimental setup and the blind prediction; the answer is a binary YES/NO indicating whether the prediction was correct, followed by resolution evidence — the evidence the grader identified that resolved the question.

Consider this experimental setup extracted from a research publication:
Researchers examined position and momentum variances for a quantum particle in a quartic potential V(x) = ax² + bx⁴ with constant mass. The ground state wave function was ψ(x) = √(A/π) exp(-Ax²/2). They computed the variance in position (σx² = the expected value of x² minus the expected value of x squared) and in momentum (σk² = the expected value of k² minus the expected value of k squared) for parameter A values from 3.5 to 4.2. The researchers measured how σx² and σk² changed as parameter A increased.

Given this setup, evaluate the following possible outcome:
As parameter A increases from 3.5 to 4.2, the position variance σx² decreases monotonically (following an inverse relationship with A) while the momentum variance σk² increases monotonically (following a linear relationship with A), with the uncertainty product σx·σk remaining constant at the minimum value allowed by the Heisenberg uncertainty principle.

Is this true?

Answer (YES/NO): NO